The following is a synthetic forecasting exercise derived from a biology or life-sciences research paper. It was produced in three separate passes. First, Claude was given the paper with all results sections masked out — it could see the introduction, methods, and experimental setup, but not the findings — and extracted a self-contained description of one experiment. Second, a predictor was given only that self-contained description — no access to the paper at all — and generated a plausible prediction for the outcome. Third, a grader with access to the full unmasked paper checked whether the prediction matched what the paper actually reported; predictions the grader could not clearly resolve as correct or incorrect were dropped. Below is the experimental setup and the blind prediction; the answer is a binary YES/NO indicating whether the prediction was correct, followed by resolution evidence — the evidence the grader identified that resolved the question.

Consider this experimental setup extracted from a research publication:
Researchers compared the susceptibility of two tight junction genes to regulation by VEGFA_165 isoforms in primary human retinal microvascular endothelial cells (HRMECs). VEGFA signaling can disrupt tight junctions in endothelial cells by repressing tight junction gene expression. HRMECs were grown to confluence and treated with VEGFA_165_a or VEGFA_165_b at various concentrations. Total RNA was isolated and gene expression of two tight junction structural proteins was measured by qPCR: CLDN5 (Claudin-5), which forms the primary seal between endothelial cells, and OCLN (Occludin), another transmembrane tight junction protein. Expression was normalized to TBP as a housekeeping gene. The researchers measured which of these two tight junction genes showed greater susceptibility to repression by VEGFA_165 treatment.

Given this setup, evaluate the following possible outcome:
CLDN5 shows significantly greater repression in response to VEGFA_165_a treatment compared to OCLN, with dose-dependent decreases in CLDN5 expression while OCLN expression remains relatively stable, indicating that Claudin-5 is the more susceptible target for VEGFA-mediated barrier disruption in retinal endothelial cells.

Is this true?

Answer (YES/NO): NO